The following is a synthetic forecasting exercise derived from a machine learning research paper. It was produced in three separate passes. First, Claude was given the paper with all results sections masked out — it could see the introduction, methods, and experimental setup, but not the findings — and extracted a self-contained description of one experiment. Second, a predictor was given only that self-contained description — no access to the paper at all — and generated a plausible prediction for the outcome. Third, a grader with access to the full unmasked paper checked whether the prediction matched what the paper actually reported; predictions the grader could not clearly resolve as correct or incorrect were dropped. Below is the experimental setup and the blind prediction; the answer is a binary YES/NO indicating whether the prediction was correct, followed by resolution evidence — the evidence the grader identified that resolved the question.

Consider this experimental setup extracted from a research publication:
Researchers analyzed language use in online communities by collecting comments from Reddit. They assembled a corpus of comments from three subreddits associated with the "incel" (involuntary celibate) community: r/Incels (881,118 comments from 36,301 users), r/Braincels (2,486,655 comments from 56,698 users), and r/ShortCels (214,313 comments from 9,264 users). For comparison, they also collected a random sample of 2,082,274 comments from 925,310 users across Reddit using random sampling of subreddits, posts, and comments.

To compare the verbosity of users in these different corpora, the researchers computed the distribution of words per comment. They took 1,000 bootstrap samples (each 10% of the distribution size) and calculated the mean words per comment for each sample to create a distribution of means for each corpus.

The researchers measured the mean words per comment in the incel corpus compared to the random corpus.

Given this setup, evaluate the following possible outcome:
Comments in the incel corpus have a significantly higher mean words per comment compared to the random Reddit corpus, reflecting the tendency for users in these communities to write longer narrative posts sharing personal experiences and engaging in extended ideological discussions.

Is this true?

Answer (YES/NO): NO